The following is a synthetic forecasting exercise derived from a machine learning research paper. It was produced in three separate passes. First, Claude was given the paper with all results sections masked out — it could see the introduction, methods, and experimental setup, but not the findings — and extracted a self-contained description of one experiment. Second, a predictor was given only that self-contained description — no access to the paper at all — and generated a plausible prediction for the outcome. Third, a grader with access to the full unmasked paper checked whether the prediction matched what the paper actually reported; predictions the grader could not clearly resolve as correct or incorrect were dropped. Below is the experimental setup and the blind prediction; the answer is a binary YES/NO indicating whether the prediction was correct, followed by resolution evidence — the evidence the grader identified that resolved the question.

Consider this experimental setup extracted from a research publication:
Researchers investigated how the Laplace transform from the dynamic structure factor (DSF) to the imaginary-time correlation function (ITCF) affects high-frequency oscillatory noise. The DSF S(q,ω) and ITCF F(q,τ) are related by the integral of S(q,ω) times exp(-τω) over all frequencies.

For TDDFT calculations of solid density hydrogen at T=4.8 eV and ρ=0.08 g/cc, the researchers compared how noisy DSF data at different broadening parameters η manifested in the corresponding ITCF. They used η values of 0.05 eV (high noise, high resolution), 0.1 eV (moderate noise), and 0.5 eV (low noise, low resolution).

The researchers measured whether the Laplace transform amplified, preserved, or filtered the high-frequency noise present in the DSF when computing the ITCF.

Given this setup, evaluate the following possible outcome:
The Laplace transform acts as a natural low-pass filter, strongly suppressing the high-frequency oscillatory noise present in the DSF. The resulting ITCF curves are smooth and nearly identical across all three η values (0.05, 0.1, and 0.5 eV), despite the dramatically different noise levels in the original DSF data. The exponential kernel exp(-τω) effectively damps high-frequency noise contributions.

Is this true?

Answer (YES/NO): NO